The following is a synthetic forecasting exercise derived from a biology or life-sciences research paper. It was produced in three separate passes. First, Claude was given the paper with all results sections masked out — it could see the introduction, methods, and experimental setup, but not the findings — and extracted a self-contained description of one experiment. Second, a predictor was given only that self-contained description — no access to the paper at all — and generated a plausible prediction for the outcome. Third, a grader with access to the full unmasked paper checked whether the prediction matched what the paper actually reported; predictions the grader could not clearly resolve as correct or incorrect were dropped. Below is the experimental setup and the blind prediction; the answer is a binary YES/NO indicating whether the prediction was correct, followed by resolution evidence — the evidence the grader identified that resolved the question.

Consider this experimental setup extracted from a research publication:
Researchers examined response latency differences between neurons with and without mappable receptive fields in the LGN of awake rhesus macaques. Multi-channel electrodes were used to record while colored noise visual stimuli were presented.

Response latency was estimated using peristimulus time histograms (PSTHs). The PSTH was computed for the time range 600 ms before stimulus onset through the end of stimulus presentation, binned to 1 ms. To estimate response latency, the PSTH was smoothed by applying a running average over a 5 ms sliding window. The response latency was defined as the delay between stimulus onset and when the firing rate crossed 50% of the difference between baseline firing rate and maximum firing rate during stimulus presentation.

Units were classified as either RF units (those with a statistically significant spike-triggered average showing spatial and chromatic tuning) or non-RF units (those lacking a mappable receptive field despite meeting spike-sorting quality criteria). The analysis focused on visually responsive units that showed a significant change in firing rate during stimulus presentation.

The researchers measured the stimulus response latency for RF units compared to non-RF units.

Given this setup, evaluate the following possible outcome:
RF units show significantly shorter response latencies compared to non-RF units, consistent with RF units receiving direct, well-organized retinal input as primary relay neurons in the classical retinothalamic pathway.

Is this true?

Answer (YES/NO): NO